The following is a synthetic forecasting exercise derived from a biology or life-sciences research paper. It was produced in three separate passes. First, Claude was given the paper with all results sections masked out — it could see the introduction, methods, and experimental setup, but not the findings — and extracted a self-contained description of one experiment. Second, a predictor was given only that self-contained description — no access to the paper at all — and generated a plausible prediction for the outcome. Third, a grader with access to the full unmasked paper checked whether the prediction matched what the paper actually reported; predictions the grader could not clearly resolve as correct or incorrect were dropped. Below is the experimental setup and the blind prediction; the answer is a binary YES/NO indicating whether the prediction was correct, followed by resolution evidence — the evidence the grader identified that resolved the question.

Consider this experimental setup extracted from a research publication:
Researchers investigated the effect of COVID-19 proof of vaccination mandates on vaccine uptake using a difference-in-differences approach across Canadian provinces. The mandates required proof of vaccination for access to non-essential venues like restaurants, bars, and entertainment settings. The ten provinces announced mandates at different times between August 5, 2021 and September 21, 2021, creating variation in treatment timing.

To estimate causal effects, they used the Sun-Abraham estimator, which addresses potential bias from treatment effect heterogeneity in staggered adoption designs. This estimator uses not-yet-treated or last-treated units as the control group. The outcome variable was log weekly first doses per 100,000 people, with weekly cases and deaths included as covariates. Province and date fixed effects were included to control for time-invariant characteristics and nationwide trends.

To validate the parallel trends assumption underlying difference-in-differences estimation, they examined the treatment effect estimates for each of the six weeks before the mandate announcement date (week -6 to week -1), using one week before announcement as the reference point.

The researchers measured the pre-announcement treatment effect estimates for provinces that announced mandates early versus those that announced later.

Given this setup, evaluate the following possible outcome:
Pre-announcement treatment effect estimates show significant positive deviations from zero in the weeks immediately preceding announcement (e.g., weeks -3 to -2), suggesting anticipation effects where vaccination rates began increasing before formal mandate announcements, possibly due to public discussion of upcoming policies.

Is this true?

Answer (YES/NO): NO